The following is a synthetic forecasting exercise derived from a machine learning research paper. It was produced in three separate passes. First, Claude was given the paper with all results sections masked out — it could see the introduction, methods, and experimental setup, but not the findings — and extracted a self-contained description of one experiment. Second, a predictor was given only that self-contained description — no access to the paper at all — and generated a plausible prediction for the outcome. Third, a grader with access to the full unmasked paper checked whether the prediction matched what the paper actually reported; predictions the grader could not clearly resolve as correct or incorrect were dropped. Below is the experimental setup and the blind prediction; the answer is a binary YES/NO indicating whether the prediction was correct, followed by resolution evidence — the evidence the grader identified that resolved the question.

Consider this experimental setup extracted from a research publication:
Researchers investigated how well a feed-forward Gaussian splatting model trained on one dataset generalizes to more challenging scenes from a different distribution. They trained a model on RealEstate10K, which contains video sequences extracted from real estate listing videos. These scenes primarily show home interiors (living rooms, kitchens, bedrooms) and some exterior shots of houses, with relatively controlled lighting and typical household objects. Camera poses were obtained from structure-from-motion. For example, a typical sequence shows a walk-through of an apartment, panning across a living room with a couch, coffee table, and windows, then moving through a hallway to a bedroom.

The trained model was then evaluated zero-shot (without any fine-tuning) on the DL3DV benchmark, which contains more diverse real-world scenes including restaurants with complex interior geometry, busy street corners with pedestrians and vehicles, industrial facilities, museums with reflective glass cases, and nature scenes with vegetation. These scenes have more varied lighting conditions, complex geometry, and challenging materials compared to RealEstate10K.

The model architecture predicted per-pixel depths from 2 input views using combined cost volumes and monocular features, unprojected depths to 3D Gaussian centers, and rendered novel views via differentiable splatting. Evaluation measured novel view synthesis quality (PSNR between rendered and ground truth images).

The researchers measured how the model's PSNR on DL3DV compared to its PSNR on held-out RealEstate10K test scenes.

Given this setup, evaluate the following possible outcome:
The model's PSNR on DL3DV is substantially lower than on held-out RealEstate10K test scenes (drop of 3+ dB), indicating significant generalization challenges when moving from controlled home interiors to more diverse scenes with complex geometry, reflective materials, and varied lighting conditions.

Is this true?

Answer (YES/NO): NO